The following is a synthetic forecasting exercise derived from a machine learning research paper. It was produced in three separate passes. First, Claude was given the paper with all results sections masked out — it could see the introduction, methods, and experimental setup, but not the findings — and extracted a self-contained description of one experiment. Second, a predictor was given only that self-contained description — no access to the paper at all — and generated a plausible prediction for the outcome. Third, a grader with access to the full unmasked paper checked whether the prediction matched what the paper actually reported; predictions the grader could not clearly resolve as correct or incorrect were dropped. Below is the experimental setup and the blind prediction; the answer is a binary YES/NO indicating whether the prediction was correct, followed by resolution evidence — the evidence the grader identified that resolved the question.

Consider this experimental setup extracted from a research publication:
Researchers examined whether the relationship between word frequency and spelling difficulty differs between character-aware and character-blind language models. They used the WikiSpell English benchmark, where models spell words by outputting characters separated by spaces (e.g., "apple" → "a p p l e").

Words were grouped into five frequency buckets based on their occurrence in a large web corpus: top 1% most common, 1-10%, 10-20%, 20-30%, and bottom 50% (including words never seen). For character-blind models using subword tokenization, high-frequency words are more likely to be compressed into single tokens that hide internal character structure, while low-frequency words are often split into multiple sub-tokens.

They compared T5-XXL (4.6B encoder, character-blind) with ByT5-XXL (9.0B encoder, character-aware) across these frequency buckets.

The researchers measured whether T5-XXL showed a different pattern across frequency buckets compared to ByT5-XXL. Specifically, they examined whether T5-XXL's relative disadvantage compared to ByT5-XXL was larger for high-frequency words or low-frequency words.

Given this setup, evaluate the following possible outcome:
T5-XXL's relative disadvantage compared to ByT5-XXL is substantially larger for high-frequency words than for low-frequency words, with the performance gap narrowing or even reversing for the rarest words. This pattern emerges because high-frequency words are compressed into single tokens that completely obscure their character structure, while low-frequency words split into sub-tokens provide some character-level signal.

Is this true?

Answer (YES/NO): NO